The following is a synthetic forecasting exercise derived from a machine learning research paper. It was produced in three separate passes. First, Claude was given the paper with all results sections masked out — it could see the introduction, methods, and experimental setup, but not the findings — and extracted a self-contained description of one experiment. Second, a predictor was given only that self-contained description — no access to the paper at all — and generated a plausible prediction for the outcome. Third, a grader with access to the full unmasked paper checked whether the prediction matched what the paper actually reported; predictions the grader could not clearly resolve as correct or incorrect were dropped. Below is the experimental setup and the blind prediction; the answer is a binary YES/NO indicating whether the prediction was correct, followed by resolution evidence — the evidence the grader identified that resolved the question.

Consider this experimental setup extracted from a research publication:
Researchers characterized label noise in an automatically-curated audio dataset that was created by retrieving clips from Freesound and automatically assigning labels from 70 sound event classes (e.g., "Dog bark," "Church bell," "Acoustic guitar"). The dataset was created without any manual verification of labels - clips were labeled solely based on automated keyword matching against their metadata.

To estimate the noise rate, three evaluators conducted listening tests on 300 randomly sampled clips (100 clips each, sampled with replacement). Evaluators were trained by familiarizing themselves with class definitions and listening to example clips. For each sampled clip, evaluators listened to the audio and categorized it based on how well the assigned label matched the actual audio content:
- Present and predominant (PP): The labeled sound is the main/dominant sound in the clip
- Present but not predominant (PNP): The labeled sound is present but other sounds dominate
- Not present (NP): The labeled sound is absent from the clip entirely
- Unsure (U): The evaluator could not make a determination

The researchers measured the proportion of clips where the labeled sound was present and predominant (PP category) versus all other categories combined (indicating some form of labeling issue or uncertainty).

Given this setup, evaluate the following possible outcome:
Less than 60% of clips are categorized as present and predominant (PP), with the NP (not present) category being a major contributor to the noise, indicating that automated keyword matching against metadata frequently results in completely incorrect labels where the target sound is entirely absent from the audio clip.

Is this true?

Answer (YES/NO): YES